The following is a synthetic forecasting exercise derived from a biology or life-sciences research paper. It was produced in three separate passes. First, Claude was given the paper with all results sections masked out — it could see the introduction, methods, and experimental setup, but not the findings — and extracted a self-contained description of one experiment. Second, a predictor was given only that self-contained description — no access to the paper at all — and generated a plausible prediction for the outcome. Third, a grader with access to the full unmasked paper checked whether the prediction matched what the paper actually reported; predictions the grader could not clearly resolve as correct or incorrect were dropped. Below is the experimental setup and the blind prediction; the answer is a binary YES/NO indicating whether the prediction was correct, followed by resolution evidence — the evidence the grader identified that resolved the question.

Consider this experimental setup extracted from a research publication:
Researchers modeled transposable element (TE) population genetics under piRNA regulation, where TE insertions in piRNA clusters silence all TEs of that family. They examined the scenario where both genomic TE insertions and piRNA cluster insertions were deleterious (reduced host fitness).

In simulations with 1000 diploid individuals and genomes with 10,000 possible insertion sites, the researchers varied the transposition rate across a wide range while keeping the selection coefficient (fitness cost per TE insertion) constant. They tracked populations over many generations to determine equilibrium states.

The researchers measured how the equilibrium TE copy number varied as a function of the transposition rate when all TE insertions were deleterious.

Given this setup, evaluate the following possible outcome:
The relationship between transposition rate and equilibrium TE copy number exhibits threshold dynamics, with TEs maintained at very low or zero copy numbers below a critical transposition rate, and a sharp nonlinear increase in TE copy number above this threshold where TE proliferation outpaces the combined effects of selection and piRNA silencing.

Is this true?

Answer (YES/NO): NO